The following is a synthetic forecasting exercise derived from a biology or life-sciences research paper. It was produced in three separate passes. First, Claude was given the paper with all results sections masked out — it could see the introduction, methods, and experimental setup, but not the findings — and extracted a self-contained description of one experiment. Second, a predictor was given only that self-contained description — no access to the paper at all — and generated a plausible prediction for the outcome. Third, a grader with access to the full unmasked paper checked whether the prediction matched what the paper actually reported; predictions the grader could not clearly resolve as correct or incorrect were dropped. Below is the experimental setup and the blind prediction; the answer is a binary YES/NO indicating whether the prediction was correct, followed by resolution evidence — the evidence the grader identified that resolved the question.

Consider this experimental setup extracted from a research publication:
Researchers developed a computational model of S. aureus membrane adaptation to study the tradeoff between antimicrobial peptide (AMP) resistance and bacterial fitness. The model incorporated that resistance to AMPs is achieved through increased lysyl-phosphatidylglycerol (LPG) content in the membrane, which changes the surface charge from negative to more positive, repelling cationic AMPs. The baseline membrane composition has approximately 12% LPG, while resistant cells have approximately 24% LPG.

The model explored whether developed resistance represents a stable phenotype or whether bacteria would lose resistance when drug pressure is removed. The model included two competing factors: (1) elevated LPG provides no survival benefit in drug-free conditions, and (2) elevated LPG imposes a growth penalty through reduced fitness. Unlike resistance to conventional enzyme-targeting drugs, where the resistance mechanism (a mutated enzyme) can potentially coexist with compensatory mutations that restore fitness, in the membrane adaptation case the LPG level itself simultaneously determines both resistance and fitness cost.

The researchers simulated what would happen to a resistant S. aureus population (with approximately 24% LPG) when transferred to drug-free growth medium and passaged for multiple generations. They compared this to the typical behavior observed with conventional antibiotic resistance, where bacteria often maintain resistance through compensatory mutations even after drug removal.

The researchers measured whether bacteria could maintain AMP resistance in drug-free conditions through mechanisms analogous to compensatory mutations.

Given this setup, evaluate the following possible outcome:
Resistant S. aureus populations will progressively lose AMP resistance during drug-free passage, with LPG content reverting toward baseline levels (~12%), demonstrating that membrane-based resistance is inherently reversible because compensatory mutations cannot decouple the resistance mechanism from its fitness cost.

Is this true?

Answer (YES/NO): YES